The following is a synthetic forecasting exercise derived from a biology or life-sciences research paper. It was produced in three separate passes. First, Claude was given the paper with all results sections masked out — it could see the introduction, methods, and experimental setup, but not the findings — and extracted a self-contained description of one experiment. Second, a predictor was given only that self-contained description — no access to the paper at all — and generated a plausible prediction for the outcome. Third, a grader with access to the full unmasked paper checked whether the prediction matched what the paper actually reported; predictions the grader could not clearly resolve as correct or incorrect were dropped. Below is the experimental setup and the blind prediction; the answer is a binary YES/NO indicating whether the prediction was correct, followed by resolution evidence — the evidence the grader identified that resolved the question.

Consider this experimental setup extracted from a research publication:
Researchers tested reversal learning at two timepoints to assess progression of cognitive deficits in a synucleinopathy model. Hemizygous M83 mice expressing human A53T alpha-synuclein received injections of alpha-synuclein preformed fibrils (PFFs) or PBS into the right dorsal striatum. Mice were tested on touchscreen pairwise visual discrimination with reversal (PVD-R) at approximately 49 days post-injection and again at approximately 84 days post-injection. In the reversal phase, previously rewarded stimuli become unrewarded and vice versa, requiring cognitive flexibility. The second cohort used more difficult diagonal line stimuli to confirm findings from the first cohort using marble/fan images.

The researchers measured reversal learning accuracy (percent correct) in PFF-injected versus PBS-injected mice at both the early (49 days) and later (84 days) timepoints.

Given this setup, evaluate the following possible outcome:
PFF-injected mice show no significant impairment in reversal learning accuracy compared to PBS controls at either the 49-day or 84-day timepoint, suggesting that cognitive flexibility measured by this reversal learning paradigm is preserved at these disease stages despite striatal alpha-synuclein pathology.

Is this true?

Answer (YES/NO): NO